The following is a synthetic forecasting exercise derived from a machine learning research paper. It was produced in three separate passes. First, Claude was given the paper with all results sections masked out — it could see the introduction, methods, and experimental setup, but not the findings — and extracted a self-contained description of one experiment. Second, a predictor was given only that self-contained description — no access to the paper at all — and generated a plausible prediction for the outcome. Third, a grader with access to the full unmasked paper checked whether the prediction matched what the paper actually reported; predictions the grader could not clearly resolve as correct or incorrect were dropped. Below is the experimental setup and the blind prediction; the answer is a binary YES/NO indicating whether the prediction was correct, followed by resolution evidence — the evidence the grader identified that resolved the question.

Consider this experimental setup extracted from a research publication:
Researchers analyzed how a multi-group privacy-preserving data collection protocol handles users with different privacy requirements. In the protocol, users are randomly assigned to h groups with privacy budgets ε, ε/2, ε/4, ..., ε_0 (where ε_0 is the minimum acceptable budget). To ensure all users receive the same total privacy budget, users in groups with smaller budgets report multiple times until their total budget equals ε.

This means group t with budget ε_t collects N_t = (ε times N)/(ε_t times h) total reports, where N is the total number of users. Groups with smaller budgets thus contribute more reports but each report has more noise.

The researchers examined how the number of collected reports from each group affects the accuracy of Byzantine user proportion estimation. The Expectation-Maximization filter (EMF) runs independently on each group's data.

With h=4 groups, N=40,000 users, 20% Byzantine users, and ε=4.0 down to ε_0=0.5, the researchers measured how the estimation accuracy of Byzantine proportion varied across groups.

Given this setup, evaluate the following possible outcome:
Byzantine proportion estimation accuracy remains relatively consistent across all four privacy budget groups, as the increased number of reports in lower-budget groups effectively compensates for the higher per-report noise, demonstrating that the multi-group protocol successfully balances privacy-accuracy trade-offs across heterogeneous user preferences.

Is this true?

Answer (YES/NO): NO